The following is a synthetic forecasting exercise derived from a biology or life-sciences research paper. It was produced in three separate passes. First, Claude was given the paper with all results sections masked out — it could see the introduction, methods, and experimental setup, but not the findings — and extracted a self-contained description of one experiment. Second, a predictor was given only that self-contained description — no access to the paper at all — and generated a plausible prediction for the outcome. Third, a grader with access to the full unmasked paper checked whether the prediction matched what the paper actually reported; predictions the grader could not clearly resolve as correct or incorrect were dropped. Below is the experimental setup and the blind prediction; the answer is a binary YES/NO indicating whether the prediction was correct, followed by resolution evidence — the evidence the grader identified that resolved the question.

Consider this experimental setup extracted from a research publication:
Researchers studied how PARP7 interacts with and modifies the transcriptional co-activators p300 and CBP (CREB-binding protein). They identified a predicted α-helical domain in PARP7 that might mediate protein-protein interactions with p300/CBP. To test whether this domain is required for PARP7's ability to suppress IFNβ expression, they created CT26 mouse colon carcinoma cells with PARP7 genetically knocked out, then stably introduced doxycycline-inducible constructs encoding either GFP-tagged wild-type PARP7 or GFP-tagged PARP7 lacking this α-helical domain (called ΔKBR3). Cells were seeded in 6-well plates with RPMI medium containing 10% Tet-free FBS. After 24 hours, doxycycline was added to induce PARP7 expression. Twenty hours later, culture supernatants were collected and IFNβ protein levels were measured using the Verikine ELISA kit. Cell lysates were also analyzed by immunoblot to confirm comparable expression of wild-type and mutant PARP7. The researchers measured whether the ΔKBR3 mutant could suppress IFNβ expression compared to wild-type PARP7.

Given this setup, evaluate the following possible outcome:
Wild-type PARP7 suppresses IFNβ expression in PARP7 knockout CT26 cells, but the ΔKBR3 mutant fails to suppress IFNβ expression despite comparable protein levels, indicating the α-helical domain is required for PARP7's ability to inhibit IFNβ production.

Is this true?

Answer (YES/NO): NO